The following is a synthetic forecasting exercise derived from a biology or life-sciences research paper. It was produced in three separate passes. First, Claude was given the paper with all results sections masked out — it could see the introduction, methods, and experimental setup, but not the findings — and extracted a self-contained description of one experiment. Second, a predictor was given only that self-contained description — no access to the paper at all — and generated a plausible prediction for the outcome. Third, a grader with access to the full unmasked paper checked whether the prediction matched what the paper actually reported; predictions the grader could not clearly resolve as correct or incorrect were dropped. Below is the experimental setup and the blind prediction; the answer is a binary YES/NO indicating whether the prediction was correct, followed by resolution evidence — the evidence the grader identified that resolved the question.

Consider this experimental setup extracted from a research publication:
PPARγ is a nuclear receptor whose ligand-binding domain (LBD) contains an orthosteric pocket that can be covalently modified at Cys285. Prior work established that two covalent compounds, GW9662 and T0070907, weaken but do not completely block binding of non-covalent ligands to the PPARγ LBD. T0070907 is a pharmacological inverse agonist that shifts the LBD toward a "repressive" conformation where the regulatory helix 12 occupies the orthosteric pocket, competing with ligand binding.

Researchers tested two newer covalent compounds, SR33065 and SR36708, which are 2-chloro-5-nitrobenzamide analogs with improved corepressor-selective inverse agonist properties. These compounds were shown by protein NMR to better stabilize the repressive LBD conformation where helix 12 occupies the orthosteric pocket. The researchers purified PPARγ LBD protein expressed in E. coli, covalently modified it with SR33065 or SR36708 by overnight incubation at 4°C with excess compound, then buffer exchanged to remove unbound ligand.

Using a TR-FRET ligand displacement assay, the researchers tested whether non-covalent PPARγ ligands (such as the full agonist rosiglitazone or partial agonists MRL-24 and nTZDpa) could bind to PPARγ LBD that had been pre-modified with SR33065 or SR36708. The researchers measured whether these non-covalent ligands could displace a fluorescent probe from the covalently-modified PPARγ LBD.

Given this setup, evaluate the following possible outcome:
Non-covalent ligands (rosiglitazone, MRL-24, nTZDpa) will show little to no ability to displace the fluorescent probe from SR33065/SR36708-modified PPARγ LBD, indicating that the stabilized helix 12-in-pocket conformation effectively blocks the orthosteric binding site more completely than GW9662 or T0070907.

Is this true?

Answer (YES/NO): NO